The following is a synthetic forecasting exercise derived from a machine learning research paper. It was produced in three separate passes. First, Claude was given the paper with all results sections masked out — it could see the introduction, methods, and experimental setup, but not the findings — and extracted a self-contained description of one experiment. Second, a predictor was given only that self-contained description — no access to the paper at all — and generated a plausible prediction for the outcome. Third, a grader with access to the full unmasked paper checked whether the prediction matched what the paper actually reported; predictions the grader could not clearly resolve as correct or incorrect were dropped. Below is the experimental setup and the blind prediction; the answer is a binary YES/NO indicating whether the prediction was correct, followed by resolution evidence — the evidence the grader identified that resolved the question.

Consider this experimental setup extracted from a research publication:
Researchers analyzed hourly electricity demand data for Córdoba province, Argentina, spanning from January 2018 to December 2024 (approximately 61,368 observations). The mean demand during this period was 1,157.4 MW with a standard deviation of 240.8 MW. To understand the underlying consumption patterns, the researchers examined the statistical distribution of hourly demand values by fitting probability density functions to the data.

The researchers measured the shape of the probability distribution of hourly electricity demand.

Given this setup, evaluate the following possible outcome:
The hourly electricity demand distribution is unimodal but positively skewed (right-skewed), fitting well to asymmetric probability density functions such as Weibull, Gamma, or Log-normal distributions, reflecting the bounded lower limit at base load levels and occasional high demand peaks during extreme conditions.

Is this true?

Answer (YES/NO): NO